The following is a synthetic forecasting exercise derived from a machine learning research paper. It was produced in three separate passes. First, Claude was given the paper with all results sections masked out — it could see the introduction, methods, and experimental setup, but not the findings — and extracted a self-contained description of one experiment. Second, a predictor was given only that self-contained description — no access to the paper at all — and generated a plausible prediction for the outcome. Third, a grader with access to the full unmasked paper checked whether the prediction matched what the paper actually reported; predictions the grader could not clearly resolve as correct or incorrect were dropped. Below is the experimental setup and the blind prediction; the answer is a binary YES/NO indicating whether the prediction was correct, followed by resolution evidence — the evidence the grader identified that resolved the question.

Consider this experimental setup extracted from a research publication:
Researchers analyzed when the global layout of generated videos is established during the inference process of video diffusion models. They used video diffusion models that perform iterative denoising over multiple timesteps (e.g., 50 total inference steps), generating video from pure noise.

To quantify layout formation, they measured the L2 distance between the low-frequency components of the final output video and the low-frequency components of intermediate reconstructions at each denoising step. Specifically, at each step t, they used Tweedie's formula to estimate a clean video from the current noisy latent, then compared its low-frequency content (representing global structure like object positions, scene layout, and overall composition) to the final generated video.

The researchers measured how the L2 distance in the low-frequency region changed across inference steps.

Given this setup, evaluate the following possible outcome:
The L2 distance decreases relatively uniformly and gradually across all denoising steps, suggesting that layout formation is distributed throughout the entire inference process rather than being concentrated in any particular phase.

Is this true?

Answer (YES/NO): NO